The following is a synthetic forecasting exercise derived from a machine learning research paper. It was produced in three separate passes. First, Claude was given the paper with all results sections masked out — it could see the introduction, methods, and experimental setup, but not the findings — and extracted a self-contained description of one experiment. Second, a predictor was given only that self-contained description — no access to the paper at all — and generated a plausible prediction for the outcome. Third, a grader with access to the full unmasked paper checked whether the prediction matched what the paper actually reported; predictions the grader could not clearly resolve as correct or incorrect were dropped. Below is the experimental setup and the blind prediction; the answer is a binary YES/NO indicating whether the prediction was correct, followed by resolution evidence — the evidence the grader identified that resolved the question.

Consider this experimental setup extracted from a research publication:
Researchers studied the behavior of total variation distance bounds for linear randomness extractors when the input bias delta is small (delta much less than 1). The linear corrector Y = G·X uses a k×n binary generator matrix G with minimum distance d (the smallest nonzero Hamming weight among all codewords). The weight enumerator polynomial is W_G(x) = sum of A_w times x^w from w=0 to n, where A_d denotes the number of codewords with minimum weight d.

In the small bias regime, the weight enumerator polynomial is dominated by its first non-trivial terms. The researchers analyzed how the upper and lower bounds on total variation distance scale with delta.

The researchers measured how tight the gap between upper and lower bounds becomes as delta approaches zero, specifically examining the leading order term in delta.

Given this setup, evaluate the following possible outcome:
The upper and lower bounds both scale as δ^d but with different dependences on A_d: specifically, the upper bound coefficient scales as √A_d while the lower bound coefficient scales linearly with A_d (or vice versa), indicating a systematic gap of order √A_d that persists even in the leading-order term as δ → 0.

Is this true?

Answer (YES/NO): NO